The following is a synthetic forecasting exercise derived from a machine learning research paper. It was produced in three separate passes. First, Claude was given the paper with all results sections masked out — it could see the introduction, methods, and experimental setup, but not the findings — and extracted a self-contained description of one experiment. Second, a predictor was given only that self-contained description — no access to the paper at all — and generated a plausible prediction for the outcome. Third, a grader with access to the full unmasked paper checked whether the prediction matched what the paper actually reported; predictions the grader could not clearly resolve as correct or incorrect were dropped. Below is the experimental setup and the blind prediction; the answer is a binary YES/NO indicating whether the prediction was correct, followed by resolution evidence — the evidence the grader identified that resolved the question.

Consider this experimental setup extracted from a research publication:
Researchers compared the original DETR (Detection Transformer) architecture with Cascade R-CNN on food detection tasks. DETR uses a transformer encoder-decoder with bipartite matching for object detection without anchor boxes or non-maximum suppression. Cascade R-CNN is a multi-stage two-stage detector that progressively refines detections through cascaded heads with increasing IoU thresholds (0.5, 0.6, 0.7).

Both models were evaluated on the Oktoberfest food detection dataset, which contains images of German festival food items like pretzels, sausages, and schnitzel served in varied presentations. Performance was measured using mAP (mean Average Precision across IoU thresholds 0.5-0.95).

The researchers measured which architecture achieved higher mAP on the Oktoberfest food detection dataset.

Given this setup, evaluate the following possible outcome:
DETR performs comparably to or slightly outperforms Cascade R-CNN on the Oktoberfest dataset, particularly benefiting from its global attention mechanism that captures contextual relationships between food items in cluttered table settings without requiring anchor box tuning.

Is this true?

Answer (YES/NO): NO